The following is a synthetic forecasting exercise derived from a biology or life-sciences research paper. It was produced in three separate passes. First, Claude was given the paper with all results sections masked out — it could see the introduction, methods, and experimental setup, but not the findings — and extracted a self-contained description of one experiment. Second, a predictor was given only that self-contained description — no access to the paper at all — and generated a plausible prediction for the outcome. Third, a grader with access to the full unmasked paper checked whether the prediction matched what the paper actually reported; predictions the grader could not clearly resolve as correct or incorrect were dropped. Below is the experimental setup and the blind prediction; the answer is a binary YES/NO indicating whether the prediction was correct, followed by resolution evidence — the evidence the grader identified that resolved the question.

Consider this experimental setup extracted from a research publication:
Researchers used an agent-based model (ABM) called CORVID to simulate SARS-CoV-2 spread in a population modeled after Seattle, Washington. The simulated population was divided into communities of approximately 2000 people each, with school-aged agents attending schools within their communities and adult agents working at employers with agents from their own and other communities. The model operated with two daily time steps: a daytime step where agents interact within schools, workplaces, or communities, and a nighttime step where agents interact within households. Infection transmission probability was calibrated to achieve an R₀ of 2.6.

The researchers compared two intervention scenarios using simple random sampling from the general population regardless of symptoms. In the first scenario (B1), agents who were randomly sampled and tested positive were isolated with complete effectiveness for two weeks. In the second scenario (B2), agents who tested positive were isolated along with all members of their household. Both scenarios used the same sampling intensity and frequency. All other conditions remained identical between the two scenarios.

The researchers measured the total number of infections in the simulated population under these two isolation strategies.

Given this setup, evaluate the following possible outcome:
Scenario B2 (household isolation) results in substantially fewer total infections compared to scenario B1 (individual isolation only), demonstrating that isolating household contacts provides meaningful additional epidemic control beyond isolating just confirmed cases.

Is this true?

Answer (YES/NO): YES